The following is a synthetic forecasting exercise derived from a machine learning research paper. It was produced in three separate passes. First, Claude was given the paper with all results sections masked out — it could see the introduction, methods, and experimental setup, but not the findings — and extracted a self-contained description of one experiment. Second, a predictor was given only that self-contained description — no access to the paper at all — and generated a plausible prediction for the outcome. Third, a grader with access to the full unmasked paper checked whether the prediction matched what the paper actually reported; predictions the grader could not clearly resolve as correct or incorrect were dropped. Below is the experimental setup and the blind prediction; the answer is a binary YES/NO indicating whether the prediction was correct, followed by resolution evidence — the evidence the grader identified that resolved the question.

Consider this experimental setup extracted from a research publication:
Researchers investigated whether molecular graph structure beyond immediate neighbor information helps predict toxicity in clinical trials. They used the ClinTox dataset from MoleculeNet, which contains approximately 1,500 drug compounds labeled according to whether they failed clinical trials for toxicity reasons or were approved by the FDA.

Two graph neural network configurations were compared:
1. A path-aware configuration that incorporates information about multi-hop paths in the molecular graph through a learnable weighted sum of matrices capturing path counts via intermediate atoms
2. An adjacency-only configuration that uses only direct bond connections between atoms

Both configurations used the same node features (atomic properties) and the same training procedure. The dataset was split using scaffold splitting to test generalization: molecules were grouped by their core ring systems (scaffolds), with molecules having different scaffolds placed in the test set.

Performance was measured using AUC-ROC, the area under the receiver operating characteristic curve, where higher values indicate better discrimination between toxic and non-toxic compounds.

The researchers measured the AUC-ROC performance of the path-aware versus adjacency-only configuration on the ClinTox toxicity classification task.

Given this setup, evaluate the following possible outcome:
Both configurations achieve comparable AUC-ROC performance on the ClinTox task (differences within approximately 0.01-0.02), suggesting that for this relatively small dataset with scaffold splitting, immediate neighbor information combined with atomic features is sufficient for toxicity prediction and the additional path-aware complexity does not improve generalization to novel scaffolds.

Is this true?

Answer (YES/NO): NO